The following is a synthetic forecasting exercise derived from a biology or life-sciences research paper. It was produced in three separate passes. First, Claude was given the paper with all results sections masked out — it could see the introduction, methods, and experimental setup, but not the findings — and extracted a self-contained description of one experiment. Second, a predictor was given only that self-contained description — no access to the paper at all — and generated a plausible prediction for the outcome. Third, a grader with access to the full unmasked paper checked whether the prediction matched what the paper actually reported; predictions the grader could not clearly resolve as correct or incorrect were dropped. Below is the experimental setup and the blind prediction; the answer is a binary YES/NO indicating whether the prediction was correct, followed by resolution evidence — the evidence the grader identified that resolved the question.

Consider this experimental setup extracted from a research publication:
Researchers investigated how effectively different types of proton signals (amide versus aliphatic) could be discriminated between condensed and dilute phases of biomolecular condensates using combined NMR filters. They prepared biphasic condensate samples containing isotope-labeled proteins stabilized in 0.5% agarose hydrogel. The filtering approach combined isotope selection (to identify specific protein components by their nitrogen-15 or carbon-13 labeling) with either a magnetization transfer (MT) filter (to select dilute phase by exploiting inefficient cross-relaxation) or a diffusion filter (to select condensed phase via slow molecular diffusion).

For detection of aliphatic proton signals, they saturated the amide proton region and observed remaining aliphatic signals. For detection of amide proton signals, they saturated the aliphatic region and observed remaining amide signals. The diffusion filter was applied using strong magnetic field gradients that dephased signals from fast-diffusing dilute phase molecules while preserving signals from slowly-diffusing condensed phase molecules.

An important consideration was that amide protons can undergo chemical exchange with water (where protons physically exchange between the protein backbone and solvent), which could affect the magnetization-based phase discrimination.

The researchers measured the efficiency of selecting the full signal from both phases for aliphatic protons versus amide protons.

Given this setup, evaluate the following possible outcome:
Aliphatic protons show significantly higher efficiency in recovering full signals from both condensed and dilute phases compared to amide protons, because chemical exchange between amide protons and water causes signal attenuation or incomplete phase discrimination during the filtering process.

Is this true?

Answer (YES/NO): YES